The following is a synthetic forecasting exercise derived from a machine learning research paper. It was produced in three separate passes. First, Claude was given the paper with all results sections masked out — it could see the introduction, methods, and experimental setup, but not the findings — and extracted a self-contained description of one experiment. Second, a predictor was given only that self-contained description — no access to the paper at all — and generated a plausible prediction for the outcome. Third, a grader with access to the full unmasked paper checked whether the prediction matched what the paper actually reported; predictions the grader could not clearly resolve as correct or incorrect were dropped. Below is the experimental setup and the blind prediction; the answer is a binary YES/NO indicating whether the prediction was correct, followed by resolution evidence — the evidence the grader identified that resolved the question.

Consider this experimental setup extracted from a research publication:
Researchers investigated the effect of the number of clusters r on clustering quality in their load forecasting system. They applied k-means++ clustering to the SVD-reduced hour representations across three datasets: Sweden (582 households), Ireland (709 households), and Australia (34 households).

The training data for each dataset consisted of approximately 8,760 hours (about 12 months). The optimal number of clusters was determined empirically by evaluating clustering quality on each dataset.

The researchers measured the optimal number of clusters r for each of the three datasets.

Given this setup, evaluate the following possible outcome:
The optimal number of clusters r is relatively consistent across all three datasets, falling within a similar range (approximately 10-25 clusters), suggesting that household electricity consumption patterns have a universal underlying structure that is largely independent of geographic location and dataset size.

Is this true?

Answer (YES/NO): NO